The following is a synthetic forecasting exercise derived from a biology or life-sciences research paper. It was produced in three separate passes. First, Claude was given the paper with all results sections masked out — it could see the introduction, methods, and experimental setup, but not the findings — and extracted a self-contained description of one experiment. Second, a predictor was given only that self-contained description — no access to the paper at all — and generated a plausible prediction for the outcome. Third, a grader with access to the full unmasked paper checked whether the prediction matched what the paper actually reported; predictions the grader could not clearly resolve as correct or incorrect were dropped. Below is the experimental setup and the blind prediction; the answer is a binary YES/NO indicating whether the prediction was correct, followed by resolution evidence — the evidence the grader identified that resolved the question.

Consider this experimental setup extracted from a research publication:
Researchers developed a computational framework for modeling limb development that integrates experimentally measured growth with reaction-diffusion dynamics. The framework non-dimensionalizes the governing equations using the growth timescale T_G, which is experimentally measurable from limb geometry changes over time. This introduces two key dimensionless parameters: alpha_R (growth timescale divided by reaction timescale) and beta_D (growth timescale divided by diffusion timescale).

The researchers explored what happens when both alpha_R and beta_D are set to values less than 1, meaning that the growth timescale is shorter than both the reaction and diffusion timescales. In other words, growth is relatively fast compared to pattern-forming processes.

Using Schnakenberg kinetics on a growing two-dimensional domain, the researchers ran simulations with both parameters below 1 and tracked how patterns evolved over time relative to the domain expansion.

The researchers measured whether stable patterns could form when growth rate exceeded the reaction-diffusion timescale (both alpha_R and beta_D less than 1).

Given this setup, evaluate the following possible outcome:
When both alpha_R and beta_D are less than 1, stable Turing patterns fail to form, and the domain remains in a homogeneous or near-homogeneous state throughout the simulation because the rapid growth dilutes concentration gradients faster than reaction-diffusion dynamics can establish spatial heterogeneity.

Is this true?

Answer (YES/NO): NO